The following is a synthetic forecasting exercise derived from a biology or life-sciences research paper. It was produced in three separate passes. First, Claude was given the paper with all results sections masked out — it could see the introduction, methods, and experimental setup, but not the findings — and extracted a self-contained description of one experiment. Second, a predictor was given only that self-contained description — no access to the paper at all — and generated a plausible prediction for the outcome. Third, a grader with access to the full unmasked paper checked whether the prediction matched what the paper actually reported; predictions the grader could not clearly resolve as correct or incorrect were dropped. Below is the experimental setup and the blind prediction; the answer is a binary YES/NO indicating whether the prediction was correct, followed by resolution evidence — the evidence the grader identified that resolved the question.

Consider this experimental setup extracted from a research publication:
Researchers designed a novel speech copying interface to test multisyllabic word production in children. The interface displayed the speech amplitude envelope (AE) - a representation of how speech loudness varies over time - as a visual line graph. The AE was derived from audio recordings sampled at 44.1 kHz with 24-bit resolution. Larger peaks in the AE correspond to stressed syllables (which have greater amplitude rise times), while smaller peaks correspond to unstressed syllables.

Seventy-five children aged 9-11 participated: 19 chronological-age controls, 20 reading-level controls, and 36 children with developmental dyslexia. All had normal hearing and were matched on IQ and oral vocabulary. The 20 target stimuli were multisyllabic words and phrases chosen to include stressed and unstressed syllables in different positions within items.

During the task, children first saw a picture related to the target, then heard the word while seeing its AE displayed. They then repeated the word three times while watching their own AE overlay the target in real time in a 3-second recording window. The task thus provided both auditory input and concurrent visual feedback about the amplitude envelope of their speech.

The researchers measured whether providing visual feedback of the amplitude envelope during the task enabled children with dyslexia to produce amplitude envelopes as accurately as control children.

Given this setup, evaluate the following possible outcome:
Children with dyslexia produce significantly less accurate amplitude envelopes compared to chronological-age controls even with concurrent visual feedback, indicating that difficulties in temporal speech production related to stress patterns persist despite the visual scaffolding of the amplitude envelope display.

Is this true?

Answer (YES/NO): YES